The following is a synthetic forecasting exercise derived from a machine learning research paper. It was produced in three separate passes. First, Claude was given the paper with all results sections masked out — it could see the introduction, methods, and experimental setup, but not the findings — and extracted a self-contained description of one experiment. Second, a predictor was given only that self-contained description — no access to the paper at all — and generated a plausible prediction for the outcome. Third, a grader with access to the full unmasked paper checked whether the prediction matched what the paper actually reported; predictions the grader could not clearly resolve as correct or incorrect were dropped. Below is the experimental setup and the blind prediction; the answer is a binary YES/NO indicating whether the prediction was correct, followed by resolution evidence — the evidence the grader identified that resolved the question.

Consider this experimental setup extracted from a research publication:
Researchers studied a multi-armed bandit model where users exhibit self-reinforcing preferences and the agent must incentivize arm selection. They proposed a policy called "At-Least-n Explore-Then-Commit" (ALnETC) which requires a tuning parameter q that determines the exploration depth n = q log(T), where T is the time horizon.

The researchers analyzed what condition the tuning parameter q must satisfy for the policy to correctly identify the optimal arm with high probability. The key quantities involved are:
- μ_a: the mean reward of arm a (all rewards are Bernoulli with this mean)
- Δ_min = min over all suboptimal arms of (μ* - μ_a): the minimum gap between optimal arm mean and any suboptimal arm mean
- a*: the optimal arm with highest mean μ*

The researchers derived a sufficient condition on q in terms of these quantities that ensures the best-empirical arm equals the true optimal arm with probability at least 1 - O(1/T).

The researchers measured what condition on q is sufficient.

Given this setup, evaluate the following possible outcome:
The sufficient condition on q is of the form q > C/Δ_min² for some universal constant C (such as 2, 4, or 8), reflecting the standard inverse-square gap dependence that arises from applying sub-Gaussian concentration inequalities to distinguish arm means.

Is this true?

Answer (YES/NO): NO